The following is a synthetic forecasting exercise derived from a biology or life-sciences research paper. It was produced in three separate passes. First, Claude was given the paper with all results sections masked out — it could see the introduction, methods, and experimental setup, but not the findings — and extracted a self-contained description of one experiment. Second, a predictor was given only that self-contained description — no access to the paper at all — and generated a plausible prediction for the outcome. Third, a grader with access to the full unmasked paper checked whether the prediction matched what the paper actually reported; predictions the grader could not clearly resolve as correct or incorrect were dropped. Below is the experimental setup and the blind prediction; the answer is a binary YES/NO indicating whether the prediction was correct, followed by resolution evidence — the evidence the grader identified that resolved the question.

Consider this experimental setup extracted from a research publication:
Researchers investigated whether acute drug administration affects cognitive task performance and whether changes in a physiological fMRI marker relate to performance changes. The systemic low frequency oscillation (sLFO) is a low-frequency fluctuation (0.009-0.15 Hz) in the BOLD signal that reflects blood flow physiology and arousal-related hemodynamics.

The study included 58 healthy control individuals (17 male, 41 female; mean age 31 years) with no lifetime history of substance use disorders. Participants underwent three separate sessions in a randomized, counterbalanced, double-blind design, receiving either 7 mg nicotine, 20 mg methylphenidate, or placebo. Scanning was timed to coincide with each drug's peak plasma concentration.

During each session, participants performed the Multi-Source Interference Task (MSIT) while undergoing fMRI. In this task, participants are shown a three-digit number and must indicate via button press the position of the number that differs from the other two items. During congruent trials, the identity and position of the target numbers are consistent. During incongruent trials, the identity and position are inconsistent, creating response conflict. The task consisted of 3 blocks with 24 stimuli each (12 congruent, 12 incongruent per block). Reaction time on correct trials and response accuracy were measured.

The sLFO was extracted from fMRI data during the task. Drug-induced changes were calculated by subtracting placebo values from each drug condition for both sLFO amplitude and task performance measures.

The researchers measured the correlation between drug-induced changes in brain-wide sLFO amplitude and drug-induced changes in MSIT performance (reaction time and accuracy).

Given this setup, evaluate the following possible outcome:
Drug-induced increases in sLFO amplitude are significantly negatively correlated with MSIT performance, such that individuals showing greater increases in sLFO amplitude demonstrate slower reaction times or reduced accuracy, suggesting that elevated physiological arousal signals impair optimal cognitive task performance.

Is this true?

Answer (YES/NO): YES